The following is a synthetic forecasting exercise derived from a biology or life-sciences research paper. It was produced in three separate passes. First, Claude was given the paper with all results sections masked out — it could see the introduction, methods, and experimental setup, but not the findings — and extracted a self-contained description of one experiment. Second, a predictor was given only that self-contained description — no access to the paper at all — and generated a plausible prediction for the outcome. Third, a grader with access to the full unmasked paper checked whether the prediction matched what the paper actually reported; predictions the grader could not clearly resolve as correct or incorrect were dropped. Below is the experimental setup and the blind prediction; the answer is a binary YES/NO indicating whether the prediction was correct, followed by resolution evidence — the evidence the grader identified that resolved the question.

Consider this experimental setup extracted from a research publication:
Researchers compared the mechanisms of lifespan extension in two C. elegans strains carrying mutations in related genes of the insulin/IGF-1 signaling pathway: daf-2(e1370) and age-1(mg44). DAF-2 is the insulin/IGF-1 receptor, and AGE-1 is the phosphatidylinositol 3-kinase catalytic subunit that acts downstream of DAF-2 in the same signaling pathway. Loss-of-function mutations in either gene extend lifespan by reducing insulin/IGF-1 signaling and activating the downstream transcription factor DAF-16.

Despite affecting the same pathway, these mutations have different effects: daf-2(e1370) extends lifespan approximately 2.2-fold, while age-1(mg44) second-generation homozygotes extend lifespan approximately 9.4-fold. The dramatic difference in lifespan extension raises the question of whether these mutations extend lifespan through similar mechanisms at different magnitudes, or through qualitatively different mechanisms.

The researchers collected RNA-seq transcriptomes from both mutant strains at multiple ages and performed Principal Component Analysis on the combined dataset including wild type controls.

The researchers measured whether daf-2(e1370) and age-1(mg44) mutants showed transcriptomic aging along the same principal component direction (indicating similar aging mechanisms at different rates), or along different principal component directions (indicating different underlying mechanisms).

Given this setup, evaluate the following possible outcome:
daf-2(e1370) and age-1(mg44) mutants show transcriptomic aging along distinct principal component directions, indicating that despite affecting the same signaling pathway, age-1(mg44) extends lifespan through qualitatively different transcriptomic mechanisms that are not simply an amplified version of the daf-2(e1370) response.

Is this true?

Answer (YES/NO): NO